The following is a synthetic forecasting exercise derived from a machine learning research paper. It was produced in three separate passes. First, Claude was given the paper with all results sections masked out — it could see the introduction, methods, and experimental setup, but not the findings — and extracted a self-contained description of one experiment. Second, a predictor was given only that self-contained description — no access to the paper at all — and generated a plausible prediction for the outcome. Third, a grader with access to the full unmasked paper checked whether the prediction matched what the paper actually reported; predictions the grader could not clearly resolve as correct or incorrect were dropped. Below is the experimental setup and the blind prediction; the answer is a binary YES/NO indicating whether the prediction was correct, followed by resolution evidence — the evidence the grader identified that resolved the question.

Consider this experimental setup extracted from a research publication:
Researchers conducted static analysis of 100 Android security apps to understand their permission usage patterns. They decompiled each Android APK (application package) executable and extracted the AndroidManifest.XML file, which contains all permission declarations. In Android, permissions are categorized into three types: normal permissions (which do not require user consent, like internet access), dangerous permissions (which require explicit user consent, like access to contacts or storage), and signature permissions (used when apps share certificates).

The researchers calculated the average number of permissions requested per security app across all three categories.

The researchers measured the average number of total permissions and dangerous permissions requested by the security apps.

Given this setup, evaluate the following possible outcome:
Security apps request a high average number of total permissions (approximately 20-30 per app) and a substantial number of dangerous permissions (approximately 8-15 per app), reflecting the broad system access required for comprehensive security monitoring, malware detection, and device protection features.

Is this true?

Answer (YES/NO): NO